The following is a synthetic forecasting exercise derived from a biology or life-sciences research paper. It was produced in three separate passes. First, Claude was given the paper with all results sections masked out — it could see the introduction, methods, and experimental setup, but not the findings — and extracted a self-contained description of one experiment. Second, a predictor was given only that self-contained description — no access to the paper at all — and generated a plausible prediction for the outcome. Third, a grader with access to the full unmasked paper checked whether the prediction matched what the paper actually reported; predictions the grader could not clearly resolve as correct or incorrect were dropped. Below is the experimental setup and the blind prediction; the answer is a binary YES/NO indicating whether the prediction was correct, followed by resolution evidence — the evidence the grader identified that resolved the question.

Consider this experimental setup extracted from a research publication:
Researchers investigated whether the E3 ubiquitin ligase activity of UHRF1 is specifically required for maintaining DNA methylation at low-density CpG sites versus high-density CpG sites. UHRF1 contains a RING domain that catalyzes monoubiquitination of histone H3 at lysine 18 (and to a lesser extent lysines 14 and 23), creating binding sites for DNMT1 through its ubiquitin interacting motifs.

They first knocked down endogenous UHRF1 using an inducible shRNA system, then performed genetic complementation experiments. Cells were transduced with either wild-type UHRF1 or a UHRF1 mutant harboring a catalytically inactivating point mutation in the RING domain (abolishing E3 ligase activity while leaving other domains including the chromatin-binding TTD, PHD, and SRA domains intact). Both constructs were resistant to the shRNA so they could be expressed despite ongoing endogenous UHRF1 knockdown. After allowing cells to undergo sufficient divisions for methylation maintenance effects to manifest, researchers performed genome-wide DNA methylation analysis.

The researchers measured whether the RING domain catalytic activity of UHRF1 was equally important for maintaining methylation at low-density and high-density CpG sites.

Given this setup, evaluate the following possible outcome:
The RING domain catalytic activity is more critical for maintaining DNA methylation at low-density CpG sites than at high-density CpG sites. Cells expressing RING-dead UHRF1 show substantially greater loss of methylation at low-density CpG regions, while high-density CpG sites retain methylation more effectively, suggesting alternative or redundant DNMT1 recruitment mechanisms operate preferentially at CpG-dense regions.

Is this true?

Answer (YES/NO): YES